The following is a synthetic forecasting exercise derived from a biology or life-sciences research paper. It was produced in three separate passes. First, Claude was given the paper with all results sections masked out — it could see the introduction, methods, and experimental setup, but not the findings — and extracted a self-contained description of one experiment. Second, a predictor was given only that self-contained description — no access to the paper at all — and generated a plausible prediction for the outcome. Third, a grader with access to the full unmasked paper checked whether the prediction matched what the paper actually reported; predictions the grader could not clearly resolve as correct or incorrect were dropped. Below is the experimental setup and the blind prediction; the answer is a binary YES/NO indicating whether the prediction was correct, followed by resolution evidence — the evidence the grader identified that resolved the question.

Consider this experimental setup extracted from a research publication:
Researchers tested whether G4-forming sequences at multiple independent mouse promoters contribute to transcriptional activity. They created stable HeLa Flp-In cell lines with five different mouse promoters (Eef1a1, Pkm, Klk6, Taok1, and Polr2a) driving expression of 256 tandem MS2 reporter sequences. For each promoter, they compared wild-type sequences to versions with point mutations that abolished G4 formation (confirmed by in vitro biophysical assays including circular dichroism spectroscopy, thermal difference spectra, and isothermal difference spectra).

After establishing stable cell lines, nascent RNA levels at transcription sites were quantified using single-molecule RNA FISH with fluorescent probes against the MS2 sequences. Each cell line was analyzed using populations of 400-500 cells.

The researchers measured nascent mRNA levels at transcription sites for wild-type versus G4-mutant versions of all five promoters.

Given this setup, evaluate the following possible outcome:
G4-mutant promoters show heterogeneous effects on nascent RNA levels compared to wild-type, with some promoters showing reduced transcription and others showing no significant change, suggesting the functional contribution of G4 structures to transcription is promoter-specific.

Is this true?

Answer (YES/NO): NO